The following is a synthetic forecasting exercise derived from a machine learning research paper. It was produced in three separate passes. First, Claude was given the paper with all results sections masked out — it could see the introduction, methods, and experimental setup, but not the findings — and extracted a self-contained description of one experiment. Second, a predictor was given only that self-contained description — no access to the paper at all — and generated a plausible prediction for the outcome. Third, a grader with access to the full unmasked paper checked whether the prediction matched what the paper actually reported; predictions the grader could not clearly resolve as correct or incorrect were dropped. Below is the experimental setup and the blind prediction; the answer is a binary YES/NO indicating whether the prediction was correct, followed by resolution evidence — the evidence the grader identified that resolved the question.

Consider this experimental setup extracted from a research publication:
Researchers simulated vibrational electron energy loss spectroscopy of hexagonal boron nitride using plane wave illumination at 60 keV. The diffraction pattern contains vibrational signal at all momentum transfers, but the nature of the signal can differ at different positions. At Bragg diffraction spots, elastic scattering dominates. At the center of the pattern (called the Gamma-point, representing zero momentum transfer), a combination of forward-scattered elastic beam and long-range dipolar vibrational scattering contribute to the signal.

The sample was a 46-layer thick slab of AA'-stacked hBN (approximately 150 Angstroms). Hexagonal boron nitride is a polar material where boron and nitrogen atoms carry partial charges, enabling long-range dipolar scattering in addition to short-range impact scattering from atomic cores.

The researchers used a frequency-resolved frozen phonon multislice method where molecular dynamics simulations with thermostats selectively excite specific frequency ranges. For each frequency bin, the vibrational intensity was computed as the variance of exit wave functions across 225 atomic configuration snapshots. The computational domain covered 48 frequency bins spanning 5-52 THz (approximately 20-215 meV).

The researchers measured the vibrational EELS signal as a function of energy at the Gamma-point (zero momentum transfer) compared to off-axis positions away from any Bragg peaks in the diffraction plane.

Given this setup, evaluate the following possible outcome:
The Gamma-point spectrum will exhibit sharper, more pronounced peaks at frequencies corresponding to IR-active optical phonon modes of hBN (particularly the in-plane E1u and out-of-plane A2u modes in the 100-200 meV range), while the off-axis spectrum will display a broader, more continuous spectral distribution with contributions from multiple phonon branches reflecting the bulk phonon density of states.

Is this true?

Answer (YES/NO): NO